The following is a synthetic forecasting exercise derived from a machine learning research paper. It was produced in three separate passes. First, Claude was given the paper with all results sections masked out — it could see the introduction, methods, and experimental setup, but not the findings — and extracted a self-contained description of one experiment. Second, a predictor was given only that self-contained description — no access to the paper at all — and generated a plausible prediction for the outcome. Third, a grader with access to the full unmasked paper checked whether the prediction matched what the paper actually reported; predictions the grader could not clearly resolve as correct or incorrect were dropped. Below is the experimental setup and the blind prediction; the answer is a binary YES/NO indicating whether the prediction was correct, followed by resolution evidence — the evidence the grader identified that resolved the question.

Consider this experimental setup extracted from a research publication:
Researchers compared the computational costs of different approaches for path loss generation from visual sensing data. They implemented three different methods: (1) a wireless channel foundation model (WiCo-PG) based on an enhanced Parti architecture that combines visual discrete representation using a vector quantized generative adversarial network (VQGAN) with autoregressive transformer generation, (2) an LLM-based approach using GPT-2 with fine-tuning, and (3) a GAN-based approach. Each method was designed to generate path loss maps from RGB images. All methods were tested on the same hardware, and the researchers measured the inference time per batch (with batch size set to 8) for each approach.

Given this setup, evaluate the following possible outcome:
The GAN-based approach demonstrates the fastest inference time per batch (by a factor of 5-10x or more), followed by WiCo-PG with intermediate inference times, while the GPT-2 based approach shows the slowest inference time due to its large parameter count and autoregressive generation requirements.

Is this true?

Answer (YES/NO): NO